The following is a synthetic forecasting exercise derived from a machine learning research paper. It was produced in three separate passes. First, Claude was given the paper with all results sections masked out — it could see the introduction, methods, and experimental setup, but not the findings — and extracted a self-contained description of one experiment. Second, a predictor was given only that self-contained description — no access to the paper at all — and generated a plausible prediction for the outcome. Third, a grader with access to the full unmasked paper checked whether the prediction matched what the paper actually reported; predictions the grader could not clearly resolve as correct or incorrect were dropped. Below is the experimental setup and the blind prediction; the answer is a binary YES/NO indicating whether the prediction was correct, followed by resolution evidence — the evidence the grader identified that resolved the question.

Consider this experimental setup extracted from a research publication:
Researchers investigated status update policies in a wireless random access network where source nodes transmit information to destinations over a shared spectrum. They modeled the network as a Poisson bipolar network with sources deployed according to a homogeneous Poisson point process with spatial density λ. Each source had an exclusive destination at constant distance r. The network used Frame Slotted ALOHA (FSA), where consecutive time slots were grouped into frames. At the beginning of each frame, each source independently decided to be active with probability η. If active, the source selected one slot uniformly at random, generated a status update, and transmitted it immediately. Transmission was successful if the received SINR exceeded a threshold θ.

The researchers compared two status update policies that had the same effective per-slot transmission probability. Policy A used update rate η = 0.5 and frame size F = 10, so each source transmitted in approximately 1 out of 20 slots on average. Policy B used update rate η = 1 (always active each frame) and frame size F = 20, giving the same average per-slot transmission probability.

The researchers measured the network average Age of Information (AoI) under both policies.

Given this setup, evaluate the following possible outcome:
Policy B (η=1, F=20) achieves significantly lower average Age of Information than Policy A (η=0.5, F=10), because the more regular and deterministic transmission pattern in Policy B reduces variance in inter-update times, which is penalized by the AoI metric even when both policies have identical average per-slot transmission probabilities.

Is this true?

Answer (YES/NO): YES